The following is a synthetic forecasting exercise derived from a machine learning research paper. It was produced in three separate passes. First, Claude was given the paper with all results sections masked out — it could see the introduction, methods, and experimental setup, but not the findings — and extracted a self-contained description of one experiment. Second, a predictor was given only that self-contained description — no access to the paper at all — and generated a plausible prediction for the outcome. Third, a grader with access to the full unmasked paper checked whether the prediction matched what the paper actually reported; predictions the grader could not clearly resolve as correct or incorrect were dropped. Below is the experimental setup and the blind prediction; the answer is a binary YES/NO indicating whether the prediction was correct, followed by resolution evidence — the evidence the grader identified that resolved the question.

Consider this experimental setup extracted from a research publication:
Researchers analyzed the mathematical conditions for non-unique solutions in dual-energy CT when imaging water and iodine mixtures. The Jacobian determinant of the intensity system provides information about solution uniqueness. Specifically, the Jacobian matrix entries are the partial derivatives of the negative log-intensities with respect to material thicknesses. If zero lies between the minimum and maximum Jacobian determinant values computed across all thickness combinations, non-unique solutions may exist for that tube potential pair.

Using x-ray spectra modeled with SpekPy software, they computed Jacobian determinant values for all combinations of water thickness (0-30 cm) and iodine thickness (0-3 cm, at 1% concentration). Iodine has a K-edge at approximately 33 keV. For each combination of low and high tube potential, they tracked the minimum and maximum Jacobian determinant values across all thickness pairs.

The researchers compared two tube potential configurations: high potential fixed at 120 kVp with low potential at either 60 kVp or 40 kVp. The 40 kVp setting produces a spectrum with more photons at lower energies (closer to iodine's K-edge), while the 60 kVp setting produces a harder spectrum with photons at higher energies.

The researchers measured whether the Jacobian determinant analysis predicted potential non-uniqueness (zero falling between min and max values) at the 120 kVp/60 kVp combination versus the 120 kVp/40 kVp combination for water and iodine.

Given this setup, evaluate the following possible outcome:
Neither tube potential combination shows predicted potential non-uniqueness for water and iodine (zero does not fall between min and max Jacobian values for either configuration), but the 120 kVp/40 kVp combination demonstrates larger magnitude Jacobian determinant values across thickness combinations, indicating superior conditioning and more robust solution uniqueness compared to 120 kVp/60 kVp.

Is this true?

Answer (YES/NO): NO